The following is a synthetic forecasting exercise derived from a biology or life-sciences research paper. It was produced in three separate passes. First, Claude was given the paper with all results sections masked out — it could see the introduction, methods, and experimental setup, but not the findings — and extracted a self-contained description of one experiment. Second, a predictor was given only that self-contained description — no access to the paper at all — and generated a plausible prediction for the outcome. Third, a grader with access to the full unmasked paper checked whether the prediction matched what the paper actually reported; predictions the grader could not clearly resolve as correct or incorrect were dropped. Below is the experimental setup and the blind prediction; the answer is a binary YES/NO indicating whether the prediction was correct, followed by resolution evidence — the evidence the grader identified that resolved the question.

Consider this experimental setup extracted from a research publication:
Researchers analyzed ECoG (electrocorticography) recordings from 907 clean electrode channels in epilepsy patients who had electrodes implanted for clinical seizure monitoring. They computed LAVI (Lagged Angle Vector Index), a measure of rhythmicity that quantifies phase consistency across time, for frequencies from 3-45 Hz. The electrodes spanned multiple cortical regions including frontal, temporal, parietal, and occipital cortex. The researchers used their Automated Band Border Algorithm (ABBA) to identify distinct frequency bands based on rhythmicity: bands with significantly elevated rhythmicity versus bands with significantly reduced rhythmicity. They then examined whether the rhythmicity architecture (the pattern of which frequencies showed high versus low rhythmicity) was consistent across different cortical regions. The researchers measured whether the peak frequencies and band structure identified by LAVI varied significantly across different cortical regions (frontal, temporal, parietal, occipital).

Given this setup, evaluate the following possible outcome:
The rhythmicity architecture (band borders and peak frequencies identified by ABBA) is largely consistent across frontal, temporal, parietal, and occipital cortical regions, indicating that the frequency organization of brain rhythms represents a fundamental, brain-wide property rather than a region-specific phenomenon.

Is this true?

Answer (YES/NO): YES